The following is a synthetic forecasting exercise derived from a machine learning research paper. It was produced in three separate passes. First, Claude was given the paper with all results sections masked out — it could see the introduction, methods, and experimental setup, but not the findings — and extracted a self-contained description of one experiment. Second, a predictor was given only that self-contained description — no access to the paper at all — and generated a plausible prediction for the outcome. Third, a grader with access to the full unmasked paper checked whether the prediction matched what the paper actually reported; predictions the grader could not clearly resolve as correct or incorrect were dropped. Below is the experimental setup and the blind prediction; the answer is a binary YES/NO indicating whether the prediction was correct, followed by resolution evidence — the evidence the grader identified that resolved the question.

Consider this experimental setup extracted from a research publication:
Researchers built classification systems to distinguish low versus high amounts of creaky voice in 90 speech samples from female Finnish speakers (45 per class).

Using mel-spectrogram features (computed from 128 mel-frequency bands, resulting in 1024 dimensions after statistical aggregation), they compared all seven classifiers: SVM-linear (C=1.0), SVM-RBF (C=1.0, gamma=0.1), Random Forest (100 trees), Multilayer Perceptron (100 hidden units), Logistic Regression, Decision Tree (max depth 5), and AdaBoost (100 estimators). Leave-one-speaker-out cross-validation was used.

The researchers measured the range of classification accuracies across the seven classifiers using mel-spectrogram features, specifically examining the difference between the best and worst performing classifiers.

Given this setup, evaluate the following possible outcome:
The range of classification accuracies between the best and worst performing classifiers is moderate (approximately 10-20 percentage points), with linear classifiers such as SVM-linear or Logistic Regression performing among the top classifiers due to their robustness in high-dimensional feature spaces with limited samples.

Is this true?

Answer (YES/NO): NO